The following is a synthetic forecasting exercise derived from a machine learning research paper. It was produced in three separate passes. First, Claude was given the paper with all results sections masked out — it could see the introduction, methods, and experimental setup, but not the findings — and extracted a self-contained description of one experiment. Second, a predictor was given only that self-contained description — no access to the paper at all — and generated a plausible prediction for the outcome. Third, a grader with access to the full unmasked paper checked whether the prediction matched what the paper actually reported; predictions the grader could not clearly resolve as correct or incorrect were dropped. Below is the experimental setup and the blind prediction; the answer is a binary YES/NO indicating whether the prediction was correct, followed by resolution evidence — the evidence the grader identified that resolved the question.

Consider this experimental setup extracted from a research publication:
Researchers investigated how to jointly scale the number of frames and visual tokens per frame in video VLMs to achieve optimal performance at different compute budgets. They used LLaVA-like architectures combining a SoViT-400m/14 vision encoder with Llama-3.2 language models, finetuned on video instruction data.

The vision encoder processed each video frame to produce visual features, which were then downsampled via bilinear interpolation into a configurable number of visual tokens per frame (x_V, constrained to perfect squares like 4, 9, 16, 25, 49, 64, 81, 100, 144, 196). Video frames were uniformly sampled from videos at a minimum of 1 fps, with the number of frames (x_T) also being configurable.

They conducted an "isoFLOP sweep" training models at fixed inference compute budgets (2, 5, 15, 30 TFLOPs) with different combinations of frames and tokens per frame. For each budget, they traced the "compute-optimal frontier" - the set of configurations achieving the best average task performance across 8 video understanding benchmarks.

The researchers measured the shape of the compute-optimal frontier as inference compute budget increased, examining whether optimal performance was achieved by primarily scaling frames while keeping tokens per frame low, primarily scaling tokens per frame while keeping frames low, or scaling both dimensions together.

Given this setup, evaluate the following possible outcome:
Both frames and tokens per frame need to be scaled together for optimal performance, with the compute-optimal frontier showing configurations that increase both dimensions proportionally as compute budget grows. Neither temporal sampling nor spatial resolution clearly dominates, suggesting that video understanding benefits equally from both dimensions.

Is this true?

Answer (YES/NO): NO